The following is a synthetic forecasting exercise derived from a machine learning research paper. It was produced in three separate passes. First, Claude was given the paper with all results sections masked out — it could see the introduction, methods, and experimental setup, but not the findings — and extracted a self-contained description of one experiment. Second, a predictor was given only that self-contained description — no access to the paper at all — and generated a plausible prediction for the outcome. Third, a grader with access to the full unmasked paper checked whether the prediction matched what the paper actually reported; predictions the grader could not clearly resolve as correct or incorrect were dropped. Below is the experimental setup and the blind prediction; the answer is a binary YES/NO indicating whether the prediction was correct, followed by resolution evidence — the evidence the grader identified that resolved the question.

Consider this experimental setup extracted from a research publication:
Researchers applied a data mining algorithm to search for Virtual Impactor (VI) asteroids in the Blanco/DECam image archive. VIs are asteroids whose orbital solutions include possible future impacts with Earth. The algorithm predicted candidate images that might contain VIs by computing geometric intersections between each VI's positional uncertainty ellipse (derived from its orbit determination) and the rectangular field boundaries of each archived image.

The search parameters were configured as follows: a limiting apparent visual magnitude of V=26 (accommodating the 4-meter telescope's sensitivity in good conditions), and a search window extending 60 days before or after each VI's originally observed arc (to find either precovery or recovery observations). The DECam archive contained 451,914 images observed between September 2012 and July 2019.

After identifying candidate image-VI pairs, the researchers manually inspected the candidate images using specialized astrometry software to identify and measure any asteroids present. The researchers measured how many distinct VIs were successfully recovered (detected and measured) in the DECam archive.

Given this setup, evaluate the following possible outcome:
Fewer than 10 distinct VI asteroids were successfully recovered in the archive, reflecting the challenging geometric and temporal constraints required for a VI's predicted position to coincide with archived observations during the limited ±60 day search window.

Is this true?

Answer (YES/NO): NO